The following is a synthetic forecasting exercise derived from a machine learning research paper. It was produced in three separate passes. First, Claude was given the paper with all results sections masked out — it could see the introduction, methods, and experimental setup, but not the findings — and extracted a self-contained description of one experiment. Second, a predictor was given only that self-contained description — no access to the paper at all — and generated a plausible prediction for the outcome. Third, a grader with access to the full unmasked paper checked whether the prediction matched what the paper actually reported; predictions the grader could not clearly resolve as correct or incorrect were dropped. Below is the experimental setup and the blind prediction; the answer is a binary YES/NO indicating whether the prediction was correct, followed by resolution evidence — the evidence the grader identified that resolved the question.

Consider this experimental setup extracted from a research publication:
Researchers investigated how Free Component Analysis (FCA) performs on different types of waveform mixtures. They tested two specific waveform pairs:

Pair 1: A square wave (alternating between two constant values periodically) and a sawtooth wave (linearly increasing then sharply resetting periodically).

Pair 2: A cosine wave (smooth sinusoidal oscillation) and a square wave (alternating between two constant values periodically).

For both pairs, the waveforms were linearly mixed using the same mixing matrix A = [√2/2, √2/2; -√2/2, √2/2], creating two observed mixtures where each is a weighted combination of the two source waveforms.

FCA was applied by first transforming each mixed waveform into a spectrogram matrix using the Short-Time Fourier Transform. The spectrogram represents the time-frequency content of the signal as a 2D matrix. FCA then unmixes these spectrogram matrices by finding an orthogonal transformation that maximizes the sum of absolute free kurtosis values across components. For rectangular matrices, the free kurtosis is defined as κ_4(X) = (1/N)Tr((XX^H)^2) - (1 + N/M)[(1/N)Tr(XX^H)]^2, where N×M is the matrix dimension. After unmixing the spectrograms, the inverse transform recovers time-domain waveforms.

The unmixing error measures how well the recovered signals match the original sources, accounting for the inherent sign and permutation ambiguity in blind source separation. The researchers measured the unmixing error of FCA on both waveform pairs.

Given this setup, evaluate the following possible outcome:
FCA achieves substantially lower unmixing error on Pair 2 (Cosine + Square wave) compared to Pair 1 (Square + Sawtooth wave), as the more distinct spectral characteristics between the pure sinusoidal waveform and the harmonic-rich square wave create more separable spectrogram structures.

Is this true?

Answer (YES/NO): YES